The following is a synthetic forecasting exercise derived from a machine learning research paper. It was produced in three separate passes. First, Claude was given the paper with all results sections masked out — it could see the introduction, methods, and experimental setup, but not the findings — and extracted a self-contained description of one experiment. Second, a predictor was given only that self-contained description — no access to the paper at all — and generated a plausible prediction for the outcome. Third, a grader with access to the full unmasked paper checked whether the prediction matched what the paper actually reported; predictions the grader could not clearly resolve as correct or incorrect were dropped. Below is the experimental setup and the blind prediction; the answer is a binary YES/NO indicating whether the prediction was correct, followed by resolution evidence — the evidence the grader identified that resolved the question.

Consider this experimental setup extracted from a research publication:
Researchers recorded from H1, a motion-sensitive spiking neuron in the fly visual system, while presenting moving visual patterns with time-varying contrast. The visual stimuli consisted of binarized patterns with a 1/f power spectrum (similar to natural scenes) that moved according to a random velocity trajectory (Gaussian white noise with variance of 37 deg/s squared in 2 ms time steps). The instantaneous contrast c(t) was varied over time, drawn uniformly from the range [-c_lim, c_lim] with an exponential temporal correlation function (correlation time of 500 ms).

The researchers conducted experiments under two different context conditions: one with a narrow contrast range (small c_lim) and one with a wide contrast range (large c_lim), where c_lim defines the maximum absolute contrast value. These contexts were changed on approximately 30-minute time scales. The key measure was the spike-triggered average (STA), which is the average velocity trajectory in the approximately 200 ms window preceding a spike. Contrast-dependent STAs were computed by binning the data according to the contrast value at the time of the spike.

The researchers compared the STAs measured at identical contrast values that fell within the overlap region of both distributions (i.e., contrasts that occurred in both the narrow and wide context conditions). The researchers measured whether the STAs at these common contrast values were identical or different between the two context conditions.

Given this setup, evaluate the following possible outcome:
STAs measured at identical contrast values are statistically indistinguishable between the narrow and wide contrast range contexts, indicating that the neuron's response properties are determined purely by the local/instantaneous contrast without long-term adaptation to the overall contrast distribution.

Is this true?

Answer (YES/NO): NO